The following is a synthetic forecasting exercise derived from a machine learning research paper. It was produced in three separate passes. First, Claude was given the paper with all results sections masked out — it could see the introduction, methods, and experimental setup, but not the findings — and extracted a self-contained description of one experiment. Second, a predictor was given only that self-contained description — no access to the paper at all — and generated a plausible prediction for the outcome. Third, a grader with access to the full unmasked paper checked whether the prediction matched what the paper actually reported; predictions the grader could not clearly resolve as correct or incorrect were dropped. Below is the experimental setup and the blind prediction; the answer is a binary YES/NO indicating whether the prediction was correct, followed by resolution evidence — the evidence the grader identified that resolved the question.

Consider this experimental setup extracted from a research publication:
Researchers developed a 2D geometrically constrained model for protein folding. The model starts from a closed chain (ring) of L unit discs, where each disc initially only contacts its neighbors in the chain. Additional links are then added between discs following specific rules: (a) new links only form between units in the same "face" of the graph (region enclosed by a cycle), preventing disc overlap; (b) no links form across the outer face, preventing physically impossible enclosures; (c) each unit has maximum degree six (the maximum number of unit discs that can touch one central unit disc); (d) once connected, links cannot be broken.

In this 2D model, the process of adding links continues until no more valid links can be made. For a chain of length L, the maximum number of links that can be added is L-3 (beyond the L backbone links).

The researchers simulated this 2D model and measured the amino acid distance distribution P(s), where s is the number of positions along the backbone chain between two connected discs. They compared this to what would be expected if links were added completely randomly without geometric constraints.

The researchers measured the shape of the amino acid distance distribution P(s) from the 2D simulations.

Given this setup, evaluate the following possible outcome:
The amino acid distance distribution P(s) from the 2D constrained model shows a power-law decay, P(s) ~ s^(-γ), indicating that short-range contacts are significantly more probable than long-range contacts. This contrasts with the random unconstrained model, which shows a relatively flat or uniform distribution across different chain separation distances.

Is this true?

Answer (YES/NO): YES